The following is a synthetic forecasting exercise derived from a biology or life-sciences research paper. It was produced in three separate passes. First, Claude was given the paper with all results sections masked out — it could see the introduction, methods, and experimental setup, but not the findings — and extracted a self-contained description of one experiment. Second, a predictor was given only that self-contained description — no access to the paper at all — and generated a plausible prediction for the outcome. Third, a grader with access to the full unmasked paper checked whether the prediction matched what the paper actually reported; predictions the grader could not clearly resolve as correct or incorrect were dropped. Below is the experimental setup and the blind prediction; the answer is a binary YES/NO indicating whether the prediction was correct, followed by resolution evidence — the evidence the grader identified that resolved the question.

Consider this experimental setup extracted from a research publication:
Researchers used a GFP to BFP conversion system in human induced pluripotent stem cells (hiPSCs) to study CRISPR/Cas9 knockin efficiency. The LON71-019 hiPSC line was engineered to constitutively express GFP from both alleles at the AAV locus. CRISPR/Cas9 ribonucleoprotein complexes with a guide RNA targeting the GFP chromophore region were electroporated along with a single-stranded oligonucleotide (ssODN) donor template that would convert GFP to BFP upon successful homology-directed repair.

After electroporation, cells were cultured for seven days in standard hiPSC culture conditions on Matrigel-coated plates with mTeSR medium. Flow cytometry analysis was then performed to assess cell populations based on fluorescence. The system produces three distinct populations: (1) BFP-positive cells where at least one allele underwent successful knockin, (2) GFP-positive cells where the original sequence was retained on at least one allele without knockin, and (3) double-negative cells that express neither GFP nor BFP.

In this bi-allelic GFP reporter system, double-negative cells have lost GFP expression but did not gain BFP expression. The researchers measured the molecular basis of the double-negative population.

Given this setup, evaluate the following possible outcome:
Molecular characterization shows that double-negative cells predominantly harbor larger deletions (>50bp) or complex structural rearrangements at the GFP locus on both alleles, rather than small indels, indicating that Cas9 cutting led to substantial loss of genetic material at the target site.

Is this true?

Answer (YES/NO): NO